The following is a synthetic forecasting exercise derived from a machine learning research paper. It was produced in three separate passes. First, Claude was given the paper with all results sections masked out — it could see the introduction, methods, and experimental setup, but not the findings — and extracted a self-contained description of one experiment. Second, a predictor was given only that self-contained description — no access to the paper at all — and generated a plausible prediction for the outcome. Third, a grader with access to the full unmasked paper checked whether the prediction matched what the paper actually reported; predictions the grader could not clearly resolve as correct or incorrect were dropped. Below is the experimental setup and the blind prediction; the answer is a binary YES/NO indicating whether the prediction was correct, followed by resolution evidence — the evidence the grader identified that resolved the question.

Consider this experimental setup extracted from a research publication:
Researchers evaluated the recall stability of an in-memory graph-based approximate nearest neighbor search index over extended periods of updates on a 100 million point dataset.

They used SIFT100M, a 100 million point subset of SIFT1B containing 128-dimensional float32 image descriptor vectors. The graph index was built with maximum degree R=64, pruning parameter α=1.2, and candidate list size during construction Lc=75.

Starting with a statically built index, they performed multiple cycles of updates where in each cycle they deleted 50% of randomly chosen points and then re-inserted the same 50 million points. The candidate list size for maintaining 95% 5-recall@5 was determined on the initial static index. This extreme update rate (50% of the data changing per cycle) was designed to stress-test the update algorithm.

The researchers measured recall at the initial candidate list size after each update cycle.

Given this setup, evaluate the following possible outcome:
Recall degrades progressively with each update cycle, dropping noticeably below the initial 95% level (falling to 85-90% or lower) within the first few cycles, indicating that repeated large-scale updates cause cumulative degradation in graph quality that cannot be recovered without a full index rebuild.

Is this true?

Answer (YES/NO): NO